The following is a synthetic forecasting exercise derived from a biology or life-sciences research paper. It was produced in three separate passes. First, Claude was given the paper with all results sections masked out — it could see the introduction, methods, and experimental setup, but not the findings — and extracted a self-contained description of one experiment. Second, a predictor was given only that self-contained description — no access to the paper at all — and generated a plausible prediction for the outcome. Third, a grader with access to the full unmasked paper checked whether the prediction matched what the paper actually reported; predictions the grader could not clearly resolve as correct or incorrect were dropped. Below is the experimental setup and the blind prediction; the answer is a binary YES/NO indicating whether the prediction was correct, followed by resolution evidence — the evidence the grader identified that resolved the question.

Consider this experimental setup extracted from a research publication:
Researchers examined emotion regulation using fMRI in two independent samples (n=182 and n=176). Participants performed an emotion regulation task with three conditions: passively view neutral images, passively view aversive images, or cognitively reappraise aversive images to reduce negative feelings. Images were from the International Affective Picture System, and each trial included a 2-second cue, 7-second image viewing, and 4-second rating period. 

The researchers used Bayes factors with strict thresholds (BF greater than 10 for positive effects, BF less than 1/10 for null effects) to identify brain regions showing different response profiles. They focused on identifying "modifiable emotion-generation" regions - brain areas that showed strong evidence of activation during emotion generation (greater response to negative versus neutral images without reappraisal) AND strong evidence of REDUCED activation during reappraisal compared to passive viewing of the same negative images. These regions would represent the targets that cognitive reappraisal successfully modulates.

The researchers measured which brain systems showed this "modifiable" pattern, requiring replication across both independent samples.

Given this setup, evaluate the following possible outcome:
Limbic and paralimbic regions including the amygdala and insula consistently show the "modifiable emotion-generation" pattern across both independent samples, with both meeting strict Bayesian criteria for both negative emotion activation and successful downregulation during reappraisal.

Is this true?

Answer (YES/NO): NO